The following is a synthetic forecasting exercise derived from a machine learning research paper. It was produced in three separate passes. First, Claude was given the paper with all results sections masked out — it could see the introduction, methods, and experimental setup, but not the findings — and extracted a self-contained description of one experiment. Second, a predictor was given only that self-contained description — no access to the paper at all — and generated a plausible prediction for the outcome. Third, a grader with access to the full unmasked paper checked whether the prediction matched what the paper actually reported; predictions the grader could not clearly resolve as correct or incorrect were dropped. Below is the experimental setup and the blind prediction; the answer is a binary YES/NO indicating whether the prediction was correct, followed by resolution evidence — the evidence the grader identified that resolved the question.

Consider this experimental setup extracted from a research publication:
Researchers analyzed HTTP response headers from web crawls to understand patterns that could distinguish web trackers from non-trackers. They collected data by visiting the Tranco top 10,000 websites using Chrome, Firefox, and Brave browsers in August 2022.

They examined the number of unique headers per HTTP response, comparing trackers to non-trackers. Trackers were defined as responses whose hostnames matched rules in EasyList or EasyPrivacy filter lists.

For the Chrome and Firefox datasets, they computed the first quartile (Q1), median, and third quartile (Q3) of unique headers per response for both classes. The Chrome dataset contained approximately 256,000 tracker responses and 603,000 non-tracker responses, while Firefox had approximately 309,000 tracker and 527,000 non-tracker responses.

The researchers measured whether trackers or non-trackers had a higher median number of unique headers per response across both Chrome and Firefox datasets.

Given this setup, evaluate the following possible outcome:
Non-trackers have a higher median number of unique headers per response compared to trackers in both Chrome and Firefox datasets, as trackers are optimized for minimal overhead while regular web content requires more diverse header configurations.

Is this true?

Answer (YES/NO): YES